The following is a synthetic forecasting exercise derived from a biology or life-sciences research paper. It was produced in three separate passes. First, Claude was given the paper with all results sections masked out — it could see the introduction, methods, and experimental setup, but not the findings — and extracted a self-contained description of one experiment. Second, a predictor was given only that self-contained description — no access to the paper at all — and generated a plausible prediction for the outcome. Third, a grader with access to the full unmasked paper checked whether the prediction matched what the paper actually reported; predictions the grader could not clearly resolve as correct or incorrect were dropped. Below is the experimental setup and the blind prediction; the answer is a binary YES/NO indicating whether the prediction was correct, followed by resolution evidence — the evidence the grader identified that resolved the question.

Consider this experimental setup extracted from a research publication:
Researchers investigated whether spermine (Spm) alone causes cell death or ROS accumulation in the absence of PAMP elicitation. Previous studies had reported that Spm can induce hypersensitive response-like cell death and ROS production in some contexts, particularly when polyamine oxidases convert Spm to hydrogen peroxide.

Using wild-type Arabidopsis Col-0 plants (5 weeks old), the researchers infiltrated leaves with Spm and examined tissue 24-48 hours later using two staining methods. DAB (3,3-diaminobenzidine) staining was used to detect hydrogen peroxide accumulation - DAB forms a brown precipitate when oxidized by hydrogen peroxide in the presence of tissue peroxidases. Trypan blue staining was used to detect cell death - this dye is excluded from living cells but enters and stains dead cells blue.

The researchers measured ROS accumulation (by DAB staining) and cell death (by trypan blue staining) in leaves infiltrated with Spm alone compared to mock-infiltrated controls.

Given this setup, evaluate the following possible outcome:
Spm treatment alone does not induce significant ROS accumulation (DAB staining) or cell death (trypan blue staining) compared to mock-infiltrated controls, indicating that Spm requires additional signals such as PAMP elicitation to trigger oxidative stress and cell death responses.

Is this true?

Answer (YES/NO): NO